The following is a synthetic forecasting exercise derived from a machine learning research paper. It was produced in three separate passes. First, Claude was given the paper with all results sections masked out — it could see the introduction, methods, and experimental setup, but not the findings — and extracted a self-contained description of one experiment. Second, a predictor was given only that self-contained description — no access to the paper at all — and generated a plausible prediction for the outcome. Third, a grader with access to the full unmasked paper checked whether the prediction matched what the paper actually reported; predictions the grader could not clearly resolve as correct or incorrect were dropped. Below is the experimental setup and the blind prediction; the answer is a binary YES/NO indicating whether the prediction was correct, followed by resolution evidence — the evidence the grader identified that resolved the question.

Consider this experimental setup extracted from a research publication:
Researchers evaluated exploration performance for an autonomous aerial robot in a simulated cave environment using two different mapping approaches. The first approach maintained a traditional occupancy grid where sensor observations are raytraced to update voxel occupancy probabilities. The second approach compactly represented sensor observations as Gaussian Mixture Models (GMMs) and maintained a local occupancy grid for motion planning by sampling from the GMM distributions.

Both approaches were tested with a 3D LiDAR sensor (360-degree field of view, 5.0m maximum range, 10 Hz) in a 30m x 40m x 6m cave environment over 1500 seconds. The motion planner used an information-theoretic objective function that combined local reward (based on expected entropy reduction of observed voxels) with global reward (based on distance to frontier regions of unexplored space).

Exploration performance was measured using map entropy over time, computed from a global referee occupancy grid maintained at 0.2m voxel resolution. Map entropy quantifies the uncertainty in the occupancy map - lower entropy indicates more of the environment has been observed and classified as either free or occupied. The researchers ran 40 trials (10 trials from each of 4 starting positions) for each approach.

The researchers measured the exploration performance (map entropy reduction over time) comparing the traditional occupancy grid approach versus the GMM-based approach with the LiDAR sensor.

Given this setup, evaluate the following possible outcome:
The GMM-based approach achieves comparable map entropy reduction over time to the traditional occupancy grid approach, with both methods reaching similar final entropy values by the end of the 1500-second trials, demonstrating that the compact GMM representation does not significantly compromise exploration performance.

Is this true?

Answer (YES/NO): YES